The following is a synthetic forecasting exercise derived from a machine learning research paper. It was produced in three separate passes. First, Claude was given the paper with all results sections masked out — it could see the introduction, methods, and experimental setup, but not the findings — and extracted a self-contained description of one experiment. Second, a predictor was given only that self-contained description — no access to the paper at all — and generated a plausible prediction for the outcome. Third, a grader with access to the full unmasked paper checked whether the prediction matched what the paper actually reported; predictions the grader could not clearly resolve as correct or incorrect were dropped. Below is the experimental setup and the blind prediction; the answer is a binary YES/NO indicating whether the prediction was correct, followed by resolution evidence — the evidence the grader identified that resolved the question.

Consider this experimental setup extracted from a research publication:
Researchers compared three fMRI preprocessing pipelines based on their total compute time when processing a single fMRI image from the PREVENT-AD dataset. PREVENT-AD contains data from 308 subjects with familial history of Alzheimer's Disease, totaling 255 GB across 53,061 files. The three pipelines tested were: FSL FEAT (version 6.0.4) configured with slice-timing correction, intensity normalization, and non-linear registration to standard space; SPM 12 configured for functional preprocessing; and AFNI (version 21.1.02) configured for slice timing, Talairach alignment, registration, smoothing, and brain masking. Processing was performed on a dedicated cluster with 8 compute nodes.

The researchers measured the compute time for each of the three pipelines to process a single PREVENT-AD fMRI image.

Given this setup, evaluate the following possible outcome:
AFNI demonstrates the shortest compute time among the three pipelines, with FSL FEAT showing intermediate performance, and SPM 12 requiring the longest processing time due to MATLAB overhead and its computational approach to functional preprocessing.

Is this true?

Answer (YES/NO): NO